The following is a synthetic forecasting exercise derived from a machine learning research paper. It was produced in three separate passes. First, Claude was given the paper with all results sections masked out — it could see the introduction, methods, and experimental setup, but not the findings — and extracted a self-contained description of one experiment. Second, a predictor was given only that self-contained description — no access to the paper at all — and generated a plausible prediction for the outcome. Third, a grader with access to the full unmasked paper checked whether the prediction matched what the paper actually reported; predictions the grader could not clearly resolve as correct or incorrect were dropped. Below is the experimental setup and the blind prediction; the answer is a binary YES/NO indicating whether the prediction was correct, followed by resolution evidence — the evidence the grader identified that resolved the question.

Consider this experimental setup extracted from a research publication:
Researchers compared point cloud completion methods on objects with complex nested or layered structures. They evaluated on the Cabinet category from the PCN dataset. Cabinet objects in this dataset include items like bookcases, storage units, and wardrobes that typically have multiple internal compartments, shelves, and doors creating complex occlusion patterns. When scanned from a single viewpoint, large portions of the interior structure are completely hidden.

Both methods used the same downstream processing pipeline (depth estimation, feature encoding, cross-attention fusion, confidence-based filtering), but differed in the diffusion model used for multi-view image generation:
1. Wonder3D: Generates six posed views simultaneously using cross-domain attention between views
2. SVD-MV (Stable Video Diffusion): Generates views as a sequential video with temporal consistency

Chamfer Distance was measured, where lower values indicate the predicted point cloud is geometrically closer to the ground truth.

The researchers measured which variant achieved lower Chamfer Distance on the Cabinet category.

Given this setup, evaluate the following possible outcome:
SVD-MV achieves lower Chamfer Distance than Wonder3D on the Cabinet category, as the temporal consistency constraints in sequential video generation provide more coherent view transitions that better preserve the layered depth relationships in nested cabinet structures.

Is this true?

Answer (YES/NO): YES